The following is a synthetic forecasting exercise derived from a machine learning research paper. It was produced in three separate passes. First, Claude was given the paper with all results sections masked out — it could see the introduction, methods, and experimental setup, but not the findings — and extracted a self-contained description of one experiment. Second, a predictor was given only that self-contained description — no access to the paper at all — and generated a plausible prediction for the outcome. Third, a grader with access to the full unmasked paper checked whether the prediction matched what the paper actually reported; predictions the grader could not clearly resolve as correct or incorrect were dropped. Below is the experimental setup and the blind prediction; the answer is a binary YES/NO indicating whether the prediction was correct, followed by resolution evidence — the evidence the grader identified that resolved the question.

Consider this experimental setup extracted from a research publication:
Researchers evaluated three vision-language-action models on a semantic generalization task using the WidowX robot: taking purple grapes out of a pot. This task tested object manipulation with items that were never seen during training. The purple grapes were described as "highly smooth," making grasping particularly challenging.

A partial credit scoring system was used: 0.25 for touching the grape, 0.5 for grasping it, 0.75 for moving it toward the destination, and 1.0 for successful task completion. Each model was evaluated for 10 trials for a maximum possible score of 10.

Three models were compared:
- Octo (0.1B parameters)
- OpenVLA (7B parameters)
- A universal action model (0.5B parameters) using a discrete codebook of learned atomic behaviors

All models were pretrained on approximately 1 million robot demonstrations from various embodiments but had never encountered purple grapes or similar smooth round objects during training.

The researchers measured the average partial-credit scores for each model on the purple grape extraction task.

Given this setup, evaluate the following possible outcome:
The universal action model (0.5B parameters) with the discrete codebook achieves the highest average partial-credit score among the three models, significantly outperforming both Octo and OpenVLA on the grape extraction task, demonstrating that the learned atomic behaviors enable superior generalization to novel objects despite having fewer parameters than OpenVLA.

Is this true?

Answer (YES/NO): NO